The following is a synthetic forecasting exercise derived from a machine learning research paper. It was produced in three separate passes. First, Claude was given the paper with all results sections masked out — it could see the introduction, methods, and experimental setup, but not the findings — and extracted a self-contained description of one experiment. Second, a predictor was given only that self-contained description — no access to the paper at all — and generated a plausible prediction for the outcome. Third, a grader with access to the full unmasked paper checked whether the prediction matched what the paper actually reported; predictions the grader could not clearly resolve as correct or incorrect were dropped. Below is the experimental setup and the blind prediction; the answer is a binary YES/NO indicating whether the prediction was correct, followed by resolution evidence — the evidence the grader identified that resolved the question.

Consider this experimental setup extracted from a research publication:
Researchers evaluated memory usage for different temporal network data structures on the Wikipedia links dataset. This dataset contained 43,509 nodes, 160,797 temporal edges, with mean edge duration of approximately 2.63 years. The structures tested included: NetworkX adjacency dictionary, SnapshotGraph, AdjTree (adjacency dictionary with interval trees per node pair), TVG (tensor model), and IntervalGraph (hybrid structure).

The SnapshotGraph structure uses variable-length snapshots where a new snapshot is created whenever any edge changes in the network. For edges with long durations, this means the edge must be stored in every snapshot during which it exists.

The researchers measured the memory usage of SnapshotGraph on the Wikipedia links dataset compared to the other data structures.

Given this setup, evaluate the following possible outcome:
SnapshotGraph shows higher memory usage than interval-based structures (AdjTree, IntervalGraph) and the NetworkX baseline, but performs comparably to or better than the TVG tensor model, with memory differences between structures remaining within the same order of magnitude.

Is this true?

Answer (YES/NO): NO